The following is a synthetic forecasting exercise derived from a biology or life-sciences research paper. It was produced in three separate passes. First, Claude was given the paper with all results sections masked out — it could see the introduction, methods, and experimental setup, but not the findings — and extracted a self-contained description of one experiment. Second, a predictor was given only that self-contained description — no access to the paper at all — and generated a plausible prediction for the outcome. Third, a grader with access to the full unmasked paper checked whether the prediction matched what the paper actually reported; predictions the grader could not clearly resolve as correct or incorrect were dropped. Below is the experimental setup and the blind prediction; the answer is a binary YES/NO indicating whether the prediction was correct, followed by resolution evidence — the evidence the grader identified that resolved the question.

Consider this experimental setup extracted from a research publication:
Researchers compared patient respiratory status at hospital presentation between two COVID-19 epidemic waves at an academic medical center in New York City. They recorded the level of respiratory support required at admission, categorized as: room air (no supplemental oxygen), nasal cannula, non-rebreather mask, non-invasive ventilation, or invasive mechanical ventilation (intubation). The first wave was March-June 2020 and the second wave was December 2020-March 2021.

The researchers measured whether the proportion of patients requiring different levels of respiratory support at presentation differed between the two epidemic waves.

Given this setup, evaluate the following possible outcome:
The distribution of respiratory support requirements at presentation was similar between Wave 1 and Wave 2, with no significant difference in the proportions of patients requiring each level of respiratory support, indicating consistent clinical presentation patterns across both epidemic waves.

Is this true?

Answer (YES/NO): NO